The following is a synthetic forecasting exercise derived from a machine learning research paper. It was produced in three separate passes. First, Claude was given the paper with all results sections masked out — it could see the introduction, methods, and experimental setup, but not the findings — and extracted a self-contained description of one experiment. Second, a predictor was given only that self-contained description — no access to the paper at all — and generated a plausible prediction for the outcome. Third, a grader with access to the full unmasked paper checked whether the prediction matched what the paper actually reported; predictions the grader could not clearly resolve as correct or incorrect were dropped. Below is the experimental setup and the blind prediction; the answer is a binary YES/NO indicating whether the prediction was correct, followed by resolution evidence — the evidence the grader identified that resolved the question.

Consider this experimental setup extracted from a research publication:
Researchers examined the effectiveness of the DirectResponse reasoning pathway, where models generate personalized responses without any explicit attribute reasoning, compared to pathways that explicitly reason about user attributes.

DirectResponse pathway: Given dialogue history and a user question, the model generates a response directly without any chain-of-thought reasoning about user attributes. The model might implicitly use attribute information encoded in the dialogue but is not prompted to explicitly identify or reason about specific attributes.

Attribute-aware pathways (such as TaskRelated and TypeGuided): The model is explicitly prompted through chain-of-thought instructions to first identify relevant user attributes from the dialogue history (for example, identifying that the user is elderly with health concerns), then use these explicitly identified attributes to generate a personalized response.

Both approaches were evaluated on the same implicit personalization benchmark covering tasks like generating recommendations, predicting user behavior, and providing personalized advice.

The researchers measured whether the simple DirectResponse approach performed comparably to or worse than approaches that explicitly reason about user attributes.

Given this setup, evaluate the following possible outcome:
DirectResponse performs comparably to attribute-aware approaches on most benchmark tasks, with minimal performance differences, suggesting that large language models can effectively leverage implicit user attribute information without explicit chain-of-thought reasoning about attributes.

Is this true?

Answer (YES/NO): NO